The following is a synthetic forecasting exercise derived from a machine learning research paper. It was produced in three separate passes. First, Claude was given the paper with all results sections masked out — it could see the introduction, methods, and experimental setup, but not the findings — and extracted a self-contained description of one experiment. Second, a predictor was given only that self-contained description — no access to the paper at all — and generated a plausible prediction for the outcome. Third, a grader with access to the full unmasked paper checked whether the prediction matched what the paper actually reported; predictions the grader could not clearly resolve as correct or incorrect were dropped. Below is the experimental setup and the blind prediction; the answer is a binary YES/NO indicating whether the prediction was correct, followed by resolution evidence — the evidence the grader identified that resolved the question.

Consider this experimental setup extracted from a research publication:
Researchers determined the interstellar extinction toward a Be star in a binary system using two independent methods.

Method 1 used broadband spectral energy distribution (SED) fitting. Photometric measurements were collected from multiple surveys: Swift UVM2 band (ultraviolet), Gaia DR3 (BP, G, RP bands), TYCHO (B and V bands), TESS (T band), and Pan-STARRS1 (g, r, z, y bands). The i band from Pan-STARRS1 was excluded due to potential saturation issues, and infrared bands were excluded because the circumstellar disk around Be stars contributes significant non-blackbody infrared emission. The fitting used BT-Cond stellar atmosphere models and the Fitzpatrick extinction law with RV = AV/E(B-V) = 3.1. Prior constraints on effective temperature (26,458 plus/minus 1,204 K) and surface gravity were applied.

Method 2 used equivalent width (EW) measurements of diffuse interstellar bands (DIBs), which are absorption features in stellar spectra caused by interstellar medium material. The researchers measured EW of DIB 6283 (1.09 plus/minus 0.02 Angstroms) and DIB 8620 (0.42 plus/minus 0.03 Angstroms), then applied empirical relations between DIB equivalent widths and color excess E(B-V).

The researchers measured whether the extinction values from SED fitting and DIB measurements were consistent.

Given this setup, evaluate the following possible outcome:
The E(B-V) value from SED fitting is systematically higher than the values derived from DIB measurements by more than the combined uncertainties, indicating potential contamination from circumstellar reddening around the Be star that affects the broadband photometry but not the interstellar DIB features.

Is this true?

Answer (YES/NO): NO